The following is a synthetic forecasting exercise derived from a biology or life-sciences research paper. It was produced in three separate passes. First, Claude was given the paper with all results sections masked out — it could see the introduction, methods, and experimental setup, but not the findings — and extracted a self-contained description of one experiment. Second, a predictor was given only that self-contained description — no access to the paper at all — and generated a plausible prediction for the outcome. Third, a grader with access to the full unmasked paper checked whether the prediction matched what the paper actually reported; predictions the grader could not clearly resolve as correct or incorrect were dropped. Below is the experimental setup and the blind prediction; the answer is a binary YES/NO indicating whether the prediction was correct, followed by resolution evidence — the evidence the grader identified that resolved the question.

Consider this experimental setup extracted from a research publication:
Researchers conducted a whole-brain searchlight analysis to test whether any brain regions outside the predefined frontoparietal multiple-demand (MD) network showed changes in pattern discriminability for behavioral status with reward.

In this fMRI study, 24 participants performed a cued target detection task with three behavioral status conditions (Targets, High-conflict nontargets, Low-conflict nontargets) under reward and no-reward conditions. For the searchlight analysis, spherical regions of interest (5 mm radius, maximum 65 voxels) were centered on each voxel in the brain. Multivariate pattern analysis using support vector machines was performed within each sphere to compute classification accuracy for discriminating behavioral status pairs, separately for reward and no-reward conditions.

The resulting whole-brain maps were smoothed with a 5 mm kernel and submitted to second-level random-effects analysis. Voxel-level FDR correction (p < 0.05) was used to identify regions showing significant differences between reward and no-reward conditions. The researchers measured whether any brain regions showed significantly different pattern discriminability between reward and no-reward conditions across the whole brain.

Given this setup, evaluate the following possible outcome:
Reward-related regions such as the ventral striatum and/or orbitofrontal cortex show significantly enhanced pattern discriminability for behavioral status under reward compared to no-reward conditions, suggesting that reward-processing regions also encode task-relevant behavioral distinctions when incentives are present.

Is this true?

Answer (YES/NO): NO